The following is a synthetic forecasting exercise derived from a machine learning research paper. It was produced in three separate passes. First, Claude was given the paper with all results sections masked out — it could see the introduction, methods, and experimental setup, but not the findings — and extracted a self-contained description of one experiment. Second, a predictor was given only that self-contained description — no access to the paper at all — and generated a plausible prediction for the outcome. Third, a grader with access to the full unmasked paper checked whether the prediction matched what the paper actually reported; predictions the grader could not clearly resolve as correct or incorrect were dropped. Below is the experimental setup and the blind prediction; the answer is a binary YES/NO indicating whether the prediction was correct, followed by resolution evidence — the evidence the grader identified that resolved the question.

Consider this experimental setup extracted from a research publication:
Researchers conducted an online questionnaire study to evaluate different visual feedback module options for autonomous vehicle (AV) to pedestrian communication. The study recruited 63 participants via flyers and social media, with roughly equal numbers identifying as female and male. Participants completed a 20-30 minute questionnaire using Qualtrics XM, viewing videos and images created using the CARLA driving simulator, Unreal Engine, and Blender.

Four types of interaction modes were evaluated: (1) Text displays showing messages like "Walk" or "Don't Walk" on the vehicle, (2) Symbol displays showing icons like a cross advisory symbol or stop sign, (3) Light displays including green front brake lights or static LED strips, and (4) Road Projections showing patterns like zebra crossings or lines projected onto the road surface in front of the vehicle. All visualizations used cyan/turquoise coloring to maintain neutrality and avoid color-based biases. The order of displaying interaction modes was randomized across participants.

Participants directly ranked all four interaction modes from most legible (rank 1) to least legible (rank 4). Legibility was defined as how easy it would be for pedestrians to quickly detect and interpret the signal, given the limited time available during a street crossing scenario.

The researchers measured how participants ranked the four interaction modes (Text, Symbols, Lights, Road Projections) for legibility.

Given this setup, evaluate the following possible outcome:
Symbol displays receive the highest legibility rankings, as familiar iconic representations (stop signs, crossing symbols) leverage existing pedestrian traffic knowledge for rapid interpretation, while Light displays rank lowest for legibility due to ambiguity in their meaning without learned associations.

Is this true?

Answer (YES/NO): NO